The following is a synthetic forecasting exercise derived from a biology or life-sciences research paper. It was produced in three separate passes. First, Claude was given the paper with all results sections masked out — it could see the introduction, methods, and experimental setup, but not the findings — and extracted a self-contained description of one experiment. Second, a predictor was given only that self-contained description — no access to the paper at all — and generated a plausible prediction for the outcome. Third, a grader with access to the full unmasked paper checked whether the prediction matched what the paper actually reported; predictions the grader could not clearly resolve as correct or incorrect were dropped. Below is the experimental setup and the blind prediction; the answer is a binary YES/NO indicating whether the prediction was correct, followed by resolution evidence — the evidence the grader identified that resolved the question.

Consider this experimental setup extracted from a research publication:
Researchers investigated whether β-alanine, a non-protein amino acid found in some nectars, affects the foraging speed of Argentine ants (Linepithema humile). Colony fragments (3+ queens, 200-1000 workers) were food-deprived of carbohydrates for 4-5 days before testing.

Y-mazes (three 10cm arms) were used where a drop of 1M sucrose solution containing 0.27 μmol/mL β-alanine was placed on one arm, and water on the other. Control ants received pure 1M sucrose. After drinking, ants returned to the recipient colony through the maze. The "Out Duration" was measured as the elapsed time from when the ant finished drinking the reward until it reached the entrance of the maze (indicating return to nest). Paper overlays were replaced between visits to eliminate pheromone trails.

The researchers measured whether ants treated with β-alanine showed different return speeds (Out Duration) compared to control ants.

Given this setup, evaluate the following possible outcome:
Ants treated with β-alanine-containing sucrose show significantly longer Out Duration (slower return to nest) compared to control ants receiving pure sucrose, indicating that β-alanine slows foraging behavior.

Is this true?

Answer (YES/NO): NO